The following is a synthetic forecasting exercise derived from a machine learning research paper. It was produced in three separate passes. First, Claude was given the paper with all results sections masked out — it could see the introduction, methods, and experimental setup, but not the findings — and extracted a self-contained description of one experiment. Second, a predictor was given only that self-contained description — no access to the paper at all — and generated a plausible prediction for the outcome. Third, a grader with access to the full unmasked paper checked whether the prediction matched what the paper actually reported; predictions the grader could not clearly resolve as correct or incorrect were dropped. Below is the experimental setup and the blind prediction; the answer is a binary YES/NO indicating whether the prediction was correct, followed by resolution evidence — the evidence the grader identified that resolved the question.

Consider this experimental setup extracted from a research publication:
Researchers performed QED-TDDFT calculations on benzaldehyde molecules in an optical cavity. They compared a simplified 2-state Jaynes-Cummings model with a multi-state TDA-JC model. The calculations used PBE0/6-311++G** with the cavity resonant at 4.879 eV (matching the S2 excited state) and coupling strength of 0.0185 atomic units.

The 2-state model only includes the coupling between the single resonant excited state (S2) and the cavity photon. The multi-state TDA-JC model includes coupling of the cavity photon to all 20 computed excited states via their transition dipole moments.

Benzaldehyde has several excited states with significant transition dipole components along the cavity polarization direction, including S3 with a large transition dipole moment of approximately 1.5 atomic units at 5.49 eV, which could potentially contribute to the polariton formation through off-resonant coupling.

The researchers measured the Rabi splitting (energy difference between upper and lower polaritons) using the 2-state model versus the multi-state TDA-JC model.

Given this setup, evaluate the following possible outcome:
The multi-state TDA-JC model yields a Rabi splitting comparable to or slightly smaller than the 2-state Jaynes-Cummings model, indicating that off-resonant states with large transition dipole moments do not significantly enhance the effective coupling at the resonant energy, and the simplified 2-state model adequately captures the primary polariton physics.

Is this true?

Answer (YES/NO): NO